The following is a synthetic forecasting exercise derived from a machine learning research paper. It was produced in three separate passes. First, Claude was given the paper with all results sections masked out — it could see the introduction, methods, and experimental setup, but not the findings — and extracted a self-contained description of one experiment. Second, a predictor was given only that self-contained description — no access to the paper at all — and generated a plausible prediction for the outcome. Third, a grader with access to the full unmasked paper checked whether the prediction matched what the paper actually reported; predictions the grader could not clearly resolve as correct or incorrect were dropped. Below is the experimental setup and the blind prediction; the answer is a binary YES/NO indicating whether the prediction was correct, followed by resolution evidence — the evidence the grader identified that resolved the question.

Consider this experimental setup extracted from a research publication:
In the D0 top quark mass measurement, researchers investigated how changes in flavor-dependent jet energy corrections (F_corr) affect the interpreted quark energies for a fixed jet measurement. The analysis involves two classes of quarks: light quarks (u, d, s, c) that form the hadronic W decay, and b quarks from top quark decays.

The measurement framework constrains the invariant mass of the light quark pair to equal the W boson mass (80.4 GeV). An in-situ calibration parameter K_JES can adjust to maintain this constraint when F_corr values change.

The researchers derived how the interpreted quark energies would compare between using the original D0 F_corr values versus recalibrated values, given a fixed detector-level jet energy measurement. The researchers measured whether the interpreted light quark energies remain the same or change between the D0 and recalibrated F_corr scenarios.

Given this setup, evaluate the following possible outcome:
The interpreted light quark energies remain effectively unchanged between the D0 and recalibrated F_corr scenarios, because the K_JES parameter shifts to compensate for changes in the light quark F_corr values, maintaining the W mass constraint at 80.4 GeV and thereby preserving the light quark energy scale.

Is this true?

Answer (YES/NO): YES